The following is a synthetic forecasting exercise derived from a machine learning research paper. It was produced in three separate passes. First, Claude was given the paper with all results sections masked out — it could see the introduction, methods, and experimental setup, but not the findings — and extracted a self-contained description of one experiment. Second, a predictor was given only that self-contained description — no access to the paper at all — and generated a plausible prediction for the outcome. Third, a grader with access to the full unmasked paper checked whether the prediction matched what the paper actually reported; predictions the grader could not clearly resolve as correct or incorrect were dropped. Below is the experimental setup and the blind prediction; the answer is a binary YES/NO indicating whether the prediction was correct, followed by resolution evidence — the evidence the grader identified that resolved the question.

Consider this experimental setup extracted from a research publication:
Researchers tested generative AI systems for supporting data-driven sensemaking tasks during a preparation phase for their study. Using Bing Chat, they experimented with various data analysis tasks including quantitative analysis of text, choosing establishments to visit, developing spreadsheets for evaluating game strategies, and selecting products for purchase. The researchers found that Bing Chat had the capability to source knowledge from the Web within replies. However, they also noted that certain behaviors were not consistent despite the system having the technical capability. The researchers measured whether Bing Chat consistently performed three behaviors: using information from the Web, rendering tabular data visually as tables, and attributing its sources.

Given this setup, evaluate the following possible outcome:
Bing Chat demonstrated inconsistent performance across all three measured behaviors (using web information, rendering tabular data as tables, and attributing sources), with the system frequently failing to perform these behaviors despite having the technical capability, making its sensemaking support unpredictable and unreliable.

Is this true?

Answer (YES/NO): YES